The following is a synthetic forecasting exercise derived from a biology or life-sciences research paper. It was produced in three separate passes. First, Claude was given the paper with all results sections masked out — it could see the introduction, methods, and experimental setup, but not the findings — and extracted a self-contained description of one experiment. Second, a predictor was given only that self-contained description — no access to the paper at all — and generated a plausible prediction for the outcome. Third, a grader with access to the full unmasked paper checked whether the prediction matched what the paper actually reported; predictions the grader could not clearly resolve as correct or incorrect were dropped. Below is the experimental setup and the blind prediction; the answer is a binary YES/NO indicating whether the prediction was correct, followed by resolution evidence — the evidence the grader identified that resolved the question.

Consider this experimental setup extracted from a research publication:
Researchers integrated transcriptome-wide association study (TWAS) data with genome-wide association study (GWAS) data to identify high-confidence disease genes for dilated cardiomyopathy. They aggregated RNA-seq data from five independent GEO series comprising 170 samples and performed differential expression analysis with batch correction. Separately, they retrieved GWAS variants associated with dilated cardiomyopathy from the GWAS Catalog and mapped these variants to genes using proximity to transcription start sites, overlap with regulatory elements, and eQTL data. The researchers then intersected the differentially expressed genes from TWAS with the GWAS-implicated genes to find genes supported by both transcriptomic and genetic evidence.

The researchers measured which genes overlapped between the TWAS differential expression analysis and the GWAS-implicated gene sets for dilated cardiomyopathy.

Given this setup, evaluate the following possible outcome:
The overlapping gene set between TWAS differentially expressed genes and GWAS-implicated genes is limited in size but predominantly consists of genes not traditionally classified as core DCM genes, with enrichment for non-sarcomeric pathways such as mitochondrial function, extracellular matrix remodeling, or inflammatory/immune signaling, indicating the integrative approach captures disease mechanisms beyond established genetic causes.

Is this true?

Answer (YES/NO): NO